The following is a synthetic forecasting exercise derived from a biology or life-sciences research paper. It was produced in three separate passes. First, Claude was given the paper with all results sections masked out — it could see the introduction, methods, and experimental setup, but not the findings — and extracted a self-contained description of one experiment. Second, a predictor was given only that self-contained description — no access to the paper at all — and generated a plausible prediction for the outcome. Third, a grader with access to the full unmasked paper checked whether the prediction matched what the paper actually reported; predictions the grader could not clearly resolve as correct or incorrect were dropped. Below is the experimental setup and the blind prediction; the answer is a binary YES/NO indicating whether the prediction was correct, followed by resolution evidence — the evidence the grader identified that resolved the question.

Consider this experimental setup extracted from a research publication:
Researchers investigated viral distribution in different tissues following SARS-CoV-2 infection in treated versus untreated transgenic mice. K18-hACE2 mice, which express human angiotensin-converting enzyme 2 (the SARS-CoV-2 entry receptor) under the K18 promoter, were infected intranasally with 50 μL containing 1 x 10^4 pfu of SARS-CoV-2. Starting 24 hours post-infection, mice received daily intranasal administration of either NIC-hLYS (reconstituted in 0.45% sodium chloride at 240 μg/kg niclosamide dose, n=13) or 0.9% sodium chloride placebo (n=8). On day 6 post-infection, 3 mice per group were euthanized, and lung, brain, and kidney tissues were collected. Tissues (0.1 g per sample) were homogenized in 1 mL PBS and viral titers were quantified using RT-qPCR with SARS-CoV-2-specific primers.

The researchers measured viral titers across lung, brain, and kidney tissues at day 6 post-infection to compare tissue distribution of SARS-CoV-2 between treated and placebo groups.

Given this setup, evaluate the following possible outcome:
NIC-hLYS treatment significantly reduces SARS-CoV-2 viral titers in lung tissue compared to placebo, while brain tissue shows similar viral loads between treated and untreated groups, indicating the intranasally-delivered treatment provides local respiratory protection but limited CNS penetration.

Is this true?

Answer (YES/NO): NO